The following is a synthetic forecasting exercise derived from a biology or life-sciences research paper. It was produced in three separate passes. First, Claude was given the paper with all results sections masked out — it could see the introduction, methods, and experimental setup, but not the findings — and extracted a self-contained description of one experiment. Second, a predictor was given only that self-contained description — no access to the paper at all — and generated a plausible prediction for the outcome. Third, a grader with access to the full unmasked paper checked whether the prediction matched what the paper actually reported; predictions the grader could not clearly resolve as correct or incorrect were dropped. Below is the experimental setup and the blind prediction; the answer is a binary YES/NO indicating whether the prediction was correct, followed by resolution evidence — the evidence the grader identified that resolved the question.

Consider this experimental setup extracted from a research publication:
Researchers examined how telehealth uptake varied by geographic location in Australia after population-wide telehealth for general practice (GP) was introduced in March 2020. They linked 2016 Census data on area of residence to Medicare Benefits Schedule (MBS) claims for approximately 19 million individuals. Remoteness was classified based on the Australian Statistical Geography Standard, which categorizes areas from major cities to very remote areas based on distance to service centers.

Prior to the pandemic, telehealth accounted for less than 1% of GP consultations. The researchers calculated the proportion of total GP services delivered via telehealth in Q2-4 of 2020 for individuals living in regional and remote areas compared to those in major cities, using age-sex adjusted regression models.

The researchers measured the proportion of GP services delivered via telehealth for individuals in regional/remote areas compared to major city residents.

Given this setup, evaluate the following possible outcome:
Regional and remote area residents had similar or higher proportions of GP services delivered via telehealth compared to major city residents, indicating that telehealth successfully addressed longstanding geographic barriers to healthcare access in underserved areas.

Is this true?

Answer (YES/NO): NO